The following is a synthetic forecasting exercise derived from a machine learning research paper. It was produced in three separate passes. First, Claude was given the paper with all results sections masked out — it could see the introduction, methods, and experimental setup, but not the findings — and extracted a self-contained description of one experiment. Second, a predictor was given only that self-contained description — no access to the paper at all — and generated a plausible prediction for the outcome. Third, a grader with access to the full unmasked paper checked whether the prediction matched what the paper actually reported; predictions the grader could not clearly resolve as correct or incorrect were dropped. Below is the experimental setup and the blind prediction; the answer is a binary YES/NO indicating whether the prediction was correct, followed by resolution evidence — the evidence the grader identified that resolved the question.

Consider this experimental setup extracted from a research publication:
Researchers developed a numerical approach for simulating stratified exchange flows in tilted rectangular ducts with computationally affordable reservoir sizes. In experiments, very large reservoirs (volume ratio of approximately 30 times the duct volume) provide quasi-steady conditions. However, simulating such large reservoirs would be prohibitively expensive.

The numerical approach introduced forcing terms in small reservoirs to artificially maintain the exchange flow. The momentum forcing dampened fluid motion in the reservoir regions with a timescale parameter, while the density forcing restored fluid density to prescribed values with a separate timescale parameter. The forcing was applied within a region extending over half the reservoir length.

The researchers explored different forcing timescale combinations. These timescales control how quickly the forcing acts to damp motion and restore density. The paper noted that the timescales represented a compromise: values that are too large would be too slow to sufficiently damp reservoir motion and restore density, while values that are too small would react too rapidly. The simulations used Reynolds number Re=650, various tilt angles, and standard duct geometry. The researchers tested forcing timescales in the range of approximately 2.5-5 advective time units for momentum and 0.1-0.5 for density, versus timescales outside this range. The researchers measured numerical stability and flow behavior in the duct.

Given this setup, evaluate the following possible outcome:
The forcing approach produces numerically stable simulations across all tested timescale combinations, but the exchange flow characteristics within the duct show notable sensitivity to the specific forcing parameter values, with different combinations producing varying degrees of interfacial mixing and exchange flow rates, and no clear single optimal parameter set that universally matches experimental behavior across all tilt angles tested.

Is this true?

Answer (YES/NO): NO